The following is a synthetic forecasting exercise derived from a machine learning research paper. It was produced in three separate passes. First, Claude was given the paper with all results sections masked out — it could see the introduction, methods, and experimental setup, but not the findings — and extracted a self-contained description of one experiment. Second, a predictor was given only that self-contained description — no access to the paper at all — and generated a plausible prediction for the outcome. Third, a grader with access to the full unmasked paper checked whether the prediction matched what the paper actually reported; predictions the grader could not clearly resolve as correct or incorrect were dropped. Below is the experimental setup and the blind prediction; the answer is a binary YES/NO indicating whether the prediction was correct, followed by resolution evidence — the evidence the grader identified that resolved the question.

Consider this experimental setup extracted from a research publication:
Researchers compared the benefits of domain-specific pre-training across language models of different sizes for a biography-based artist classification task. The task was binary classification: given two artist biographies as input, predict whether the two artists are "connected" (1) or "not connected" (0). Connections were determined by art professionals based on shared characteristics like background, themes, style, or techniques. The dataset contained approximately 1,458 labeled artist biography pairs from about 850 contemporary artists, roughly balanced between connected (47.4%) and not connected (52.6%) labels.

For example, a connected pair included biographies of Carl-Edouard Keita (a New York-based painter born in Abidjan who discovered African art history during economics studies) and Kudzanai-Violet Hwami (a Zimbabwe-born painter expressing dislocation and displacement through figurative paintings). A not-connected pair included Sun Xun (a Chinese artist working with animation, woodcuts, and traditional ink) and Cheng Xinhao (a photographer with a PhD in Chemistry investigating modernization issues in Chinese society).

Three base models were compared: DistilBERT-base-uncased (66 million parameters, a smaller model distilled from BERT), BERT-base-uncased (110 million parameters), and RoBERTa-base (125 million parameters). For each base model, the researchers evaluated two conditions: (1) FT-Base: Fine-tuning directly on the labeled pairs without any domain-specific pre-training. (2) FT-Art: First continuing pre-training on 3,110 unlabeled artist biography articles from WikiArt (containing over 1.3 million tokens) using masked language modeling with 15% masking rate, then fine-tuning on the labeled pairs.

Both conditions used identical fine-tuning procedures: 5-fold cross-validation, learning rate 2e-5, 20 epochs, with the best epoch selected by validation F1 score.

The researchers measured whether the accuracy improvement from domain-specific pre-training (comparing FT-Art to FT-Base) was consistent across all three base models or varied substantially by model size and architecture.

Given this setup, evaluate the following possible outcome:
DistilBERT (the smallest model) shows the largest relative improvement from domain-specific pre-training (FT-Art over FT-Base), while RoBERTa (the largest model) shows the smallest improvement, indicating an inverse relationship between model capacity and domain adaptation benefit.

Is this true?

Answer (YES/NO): NO